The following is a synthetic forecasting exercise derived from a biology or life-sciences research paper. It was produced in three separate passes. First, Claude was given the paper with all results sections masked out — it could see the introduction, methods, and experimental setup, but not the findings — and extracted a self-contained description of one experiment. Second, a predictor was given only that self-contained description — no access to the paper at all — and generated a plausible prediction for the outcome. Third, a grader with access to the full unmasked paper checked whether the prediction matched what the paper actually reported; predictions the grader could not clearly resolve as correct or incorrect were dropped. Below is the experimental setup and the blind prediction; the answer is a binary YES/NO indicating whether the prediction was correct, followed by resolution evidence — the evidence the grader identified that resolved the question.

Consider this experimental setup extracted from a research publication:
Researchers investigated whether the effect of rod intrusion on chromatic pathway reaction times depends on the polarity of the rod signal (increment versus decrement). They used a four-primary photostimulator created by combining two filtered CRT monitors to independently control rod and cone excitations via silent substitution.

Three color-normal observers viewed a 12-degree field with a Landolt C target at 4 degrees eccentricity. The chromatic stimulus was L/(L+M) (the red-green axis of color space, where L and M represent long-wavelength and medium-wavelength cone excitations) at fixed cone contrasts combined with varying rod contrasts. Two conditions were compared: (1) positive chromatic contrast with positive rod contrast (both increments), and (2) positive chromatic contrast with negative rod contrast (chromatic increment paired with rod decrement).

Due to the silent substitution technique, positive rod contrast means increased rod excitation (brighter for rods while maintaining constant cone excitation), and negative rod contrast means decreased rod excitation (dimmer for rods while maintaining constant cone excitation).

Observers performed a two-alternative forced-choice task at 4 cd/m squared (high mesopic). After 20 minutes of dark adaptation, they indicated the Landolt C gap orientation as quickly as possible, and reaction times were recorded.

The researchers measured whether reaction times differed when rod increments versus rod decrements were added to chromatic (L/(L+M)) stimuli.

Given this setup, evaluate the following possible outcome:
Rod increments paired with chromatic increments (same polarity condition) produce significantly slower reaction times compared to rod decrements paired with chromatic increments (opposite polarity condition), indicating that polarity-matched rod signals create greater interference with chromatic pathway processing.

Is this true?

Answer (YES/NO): NO